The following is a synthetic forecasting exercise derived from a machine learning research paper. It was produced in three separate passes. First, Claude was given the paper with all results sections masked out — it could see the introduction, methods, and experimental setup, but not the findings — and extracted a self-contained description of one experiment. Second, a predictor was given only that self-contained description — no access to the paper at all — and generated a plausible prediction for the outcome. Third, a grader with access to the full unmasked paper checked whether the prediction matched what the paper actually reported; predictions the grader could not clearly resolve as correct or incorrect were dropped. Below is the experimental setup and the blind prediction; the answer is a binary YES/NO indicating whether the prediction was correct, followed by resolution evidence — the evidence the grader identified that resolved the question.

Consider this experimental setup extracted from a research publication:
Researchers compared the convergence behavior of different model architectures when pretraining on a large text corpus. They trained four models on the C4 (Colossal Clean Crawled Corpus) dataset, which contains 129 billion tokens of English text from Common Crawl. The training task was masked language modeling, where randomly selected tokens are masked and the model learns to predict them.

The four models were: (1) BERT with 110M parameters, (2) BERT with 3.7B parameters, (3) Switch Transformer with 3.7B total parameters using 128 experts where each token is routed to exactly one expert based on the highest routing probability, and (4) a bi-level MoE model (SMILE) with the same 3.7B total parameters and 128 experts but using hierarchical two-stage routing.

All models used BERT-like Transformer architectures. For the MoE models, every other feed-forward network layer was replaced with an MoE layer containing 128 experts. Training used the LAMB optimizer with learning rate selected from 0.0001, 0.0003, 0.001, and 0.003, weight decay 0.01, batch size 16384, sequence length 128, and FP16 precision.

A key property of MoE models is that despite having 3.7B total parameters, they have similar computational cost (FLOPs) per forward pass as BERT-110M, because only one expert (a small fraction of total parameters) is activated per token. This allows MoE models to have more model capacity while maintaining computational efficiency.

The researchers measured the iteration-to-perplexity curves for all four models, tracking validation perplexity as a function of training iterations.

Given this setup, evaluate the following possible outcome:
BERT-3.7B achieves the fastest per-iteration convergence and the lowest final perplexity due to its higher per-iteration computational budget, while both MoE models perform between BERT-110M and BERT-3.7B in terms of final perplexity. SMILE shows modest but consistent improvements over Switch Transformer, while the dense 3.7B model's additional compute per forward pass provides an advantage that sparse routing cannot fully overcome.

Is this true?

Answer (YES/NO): NO